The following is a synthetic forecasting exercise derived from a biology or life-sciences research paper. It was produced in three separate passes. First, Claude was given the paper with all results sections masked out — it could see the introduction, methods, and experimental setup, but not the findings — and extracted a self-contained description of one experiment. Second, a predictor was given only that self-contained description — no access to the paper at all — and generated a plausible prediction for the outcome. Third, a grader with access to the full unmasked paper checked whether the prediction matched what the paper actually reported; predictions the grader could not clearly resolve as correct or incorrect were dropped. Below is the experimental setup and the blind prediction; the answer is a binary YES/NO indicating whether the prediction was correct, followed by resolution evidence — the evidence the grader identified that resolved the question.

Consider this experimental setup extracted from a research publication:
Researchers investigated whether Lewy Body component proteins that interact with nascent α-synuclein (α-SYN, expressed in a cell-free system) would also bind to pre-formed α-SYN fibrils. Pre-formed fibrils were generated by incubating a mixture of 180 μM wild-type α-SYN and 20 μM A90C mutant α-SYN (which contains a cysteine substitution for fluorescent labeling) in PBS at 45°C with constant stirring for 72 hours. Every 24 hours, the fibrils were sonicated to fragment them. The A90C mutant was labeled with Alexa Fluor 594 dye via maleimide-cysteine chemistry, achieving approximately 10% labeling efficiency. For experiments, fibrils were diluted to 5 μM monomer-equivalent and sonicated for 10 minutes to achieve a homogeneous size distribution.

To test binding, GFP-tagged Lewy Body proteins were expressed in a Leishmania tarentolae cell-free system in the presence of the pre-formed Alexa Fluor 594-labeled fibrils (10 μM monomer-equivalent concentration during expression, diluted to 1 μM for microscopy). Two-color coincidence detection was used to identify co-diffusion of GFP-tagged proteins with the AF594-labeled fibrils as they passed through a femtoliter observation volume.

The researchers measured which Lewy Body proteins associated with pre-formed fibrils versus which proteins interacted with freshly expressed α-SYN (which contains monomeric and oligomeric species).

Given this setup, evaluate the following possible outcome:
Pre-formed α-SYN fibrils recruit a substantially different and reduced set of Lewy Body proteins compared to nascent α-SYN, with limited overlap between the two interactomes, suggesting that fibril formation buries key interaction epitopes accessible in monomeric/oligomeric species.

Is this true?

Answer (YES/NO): NO